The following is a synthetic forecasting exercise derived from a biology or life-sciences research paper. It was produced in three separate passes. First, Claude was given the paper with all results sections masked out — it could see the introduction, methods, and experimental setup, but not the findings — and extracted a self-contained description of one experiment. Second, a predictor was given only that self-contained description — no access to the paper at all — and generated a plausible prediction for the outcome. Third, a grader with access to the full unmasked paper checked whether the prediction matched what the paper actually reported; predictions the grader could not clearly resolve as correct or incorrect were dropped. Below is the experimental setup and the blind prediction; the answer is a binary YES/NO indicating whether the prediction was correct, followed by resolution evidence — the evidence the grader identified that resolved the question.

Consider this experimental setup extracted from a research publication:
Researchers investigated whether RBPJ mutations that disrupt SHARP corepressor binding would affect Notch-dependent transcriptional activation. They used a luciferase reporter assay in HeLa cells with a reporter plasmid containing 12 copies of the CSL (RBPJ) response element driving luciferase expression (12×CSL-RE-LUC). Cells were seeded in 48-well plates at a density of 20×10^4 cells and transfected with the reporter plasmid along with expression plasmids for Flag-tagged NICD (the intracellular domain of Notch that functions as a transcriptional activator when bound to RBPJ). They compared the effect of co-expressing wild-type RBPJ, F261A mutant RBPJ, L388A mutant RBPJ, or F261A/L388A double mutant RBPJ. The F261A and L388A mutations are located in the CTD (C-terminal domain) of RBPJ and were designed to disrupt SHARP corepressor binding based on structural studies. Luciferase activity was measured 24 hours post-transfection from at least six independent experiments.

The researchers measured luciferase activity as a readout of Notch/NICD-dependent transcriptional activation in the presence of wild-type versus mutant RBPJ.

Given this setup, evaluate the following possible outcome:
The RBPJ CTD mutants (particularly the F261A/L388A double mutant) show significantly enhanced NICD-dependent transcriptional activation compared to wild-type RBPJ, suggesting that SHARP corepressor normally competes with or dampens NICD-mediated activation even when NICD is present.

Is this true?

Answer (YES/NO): NO